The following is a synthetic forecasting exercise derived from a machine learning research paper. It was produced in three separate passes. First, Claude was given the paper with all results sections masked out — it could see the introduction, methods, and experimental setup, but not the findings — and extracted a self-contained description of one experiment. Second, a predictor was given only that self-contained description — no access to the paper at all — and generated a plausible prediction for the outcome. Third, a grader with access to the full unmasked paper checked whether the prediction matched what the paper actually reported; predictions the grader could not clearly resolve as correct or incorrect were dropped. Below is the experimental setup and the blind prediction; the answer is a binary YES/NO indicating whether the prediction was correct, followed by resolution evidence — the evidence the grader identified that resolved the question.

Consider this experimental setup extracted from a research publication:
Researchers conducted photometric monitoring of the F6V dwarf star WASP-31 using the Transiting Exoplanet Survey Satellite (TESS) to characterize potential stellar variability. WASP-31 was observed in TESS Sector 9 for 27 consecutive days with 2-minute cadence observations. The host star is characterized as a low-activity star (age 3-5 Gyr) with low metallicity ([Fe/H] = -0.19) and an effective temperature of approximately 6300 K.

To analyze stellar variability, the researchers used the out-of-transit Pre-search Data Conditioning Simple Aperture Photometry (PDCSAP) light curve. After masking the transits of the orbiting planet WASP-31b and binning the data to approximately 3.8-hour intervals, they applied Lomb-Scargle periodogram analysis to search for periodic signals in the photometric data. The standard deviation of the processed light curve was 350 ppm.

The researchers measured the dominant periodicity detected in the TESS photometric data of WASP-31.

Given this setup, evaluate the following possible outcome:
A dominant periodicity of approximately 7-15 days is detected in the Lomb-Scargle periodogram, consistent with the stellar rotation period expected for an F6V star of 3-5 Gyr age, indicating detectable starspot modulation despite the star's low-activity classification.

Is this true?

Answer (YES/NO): NO